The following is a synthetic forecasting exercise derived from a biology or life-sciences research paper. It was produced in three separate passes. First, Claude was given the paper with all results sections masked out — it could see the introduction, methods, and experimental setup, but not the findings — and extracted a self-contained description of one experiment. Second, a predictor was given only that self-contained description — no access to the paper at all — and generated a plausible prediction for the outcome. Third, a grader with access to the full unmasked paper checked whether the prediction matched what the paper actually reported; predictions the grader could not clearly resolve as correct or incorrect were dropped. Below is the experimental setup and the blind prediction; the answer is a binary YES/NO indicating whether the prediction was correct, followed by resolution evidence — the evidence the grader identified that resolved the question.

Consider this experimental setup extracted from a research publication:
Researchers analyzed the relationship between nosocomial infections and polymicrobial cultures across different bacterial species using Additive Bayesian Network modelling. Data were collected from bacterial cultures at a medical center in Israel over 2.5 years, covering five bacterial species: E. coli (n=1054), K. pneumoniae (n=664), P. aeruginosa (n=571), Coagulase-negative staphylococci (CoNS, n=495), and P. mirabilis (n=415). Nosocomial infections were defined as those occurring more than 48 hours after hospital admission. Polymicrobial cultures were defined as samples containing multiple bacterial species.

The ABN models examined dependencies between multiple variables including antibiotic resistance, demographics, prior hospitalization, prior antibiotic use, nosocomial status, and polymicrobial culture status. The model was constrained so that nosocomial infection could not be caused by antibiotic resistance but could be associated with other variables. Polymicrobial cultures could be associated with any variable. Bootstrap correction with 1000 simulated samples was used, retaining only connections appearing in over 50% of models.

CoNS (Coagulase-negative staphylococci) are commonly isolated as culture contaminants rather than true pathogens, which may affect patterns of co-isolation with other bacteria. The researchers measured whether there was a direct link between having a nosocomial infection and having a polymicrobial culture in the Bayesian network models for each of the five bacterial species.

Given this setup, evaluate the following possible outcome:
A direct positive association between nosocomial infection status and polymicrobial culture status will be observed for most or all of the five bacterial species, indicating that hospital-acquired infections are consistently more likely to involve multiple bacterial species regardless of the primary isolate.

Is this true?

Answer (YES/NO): YES